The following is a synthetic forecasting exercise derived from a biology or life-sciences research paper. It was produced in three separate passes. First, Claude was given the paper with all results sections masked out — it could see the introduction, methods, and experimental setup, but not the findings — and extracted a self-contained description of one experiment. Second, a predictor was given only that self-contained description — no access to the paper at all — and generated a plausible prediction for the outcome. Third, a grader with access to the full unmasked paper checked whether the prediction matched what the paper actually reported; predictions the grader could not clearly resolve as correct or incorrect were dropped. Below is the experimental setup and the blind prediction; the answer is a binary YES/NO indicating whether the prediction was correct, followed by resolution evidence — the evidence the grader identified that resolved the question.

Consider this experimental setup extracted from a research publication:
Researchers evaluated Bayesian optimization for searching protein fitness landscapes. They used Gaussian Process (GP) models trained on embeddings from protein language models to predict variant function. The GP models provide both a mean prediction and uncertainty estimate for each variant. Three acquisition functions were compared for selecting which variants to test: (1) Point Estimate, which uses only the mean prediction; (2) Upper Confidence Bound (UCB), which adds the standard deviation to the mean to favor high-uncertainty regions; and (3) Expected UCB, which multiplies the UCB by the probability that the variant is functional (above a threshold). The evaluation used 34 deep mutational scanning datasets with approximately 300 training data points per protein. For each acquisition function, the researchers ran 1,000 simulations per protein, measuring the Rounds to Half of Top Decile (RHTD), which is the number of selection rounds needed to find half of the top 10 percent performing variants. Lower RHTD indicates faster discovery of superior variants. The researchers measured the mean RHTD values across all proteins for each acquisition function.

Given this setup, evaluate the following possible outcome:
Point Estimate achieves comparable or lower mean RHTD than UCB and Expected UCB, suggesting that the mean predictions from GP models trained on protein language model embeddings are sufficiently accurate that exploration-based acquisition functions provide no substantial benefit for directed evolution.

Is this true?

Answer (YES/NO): YES